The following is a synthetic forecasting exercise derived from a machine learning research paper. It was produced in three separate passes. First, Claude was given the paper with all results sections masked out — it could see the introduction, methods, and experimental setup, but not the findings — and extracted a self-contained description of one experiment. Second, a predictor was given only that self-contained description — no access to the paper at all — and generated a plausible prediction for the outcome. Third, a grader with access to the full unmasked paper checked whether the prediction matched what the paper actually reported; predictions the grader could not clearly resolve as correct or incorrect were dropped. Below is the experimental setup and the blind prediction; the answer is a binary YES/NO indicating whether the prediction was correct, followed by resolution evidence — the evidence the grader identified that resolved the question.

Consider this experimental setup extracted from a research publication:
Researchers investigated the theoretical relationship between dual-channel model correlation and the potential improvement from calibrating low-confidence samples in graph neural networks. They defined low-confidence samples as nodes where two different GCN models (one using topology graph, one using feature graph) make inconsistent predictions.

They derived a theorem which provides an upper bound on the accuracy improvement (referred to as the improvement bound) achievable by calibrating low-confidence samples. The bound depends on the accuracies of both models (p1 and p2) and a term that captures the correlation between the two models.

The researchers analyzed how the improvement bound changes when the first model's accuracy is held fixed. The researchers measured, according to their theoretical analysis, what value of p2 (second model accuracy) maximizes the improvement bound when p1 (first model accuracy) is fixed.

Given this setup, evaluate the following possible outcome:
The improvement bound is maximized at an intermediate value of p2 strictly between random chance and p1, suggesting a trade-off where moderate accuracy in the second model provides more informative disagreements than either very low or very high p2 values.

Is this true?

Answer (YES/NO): NO